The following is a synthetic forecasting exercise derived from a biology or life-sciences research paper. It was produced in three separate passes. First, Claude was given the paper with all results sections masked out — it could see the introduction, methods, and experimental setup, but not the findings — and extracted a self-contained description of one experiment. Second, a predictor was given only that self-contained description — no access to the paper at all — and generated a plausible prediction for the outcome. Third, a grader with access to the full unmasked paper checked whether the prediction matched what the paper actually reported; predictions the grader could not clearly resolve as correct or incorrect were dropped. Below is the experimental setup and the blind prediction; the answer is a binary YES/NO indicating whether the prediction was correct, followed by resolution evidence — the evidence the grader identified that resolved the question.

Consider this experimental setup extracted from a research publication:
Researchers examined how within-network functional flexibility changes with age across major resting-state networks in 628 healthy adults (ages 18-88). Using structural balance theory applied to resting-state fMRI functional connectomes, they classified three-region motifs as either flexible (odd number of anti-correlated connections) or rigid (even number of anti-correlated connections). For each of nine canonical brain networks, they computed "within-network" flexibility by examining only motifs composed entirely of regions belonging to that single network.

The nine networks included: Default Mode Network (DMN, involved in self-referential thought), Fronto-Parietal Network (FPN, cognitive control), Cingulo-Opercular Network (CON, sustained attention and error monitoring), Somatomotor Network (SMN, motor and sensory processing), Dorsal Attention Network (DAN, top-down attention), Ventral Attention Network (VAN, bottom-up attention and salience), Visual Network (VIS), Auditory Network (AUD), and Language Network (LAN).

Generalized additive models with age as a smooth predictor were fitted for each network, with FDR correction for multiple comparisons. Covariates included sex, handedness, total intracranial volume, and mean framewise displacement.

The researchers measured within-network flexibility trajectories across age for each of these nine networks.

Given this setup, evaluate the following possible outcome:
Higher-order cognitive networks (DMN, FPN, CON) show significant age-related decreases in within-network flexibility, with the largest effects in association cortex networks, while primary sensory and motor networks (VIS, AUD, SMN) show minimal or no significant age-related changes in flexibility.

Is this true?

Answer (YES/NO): NO